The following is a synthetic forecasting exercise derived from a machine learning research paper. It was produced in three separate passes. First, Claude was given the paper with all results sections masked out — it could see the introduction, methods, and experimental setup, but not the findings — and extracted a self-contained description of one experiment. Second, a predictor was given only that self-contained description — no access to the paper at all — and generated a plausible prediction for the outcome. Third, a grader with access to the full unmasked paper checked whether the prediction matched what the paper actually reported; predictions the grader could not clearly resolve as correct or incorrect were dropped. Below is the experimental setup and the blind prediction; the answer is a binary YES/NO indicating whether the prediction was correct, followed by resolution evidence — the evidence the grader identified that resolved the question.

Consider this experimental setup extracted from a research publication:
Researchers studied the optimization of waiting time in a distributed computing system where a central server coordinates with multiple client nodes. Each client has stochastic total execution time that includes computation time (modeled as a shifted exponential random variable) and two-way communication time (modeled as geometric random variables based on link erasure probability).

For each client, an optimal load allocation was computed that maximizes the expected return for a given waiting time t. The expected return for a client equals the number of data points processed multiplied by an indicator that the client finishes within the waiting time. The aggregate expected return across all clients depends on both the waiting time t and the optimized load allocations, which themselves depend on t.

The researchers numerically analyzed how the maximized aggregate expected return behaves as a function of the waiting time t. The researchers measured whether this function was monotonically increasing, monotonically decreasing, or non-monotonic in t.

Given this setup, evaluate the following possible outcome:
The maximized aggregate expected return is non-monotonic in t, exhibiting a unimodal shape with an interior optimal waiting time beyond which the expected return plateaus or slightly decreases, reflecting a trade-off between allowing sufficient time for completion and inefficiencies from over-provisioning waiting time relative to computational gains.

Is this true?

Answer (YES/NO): NO